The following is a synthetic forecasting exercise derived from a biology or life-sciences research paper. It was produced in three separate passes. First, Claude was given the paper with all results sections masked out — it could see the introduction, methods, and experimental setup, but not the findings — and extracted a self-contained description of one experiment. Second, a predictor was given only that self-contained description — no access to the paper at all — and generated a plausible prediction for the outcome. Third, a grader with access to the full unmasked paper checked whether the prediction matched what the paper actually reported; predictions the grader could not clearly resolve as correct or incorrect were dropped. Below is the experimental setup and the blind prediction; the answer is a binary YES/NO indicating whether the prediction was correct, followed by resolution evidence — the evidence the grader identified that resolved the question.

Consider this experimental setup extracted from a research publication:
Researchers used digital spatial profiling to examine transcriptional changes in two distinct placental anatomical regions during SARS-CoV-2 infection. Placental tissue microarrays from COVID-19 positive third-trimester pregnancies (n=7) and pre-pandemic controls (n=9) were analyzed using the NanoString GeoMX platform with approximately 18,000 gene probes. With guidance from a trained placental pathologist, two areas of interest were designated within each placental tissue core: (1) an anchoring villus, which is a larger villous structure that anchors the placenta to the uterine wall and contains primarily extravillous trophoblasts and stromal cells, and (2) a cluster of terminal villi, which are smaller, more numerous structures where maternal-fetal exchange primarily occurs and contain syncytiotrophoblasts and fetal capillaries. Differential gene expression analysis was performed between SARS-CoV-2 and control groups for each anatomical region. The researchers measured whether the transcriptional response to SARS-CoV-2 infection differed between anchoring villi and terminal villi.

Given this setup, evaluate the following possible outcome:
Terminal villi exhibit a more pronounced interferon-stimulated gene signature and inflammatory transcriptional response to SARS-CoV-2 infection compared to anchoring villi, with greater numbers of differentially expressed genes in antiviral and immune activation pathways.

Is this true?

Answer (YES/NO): NO